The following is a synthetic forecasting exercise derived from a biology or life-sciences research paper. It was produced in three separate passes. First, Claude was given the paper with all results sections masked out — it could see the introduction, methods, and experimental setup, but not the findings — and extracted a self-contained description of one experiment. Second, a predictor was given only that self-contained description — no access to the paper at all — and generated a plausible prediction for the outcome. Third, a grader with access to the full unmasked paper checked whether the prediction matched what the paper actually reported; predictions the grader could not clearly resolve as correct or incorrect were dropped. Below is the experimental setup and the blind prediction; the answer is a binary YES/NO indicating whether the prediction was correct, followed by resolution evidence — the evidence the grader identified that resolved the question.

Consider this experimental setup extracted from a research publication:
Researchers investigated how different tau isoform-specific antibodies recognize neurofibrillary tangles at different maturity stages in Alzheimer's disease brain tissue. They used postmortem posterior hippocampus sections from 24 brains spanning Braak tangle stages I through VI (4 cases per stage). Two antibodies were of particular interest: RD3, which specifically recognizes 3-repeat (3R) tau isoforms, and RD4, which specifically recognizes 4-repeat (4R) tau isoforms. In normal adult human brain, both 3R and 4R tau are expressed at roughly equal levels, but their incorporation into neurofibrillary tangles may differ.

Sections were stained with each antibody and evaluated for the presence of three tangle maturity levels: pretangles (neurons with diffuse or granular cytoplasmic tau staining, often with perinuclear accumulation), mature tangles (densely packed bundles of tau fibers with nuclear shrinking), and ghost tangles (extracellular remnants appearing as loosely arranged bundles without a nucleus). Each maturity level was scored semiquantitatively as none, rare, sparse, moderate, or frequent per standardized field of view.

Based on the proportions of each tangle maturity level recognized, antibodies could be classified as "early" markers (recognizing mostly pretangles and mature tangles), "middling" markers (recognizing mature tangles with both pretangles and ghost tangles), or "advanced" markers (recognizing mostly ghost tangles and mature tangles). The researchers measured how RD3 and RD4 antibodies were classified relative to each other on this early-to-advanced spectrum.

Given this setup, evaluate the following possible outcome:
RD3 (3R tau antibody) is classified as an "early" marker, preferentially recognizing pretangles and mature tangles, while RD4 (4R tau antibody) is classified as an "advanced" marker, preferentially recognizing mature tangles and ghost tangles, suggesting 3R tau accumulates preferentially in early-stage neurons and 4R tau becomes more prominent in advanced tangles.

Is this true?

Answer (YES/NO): NO